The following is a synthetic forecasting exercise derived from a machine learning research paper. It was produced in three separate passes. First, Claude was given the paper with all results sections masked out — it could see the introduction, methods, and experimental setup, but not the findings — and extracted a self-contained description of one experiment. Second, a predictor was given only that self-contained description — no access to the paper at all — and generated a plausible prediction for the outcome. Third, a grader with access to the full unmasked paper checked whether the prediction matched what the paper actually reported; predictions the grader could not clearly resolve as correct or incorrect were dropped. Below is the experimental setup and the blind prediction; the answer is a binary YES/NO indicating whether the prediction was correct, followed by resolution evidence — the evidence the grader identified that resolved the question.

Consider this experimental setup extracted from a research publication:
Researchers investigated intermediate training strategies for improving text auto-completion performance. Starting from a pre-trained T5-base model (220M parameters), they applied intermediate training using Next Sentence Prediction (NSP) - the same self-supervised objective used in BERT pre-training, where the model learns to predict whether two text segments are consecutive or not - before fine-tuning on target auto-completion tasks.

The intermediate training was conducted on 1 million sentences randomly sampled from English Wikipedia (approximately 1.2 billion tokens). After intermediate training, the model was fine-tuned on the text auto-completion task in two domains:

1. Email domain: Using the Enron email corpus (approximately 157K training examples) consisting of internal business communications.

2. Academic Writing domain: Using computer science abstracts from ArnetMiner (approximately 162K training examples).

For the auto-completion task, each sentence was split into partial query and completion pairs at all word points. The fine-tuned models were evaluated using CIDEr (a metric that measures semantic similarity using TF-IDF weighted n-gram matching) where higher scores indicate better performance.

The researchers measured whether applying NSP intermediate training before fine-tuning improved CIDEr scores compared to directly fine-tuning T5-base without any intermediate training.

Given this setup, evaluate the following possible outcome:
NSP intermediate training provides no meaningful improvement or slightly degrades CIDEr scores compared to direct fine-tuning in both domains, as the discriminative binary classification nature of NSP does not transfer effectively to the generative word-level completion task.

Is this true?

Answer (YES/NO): NO